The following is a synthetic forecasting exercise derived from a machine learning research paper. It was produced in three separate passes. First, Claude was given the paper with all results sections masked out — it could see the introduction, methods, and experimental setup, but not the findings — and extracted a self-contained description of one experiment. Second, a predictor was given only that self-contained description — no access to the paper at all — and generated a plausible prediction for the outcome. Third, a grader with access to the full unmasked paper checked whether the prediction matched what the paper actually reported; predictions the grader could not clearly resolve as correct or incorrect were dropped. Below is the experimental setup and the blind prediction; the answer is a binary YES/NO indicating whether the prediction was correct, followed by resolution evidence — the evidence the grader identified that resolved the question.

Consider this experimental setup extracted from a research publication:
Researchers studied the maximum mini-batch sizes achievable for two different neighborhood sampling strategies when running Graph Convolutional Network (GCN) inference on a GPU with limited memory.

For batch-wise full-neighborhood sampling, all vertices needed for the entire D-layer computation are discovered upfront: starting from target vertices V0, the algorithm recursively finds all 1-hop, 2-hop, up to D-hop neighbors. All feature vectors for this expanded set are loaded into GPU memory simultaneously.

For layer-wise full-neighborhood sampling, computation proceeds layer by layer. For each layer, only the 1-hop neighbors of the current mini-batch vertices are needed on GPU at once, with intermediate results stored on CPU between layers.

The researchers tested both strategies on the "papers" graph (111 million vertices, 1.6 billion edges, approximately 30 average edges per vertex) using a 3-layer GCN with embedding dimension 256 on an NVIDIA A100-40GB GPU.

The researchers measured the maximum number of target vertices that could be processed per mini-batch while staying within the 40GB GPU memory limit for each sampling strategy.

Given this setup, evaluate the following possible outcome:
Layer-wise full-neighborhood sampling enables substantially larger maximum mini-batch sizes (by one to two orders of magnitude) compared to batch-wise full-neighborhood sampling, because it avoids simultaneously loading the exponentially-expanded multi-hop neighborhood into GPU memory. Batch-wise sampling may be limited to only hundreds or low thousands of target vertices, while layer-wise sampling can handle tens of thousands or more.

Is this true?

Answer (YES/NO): NO